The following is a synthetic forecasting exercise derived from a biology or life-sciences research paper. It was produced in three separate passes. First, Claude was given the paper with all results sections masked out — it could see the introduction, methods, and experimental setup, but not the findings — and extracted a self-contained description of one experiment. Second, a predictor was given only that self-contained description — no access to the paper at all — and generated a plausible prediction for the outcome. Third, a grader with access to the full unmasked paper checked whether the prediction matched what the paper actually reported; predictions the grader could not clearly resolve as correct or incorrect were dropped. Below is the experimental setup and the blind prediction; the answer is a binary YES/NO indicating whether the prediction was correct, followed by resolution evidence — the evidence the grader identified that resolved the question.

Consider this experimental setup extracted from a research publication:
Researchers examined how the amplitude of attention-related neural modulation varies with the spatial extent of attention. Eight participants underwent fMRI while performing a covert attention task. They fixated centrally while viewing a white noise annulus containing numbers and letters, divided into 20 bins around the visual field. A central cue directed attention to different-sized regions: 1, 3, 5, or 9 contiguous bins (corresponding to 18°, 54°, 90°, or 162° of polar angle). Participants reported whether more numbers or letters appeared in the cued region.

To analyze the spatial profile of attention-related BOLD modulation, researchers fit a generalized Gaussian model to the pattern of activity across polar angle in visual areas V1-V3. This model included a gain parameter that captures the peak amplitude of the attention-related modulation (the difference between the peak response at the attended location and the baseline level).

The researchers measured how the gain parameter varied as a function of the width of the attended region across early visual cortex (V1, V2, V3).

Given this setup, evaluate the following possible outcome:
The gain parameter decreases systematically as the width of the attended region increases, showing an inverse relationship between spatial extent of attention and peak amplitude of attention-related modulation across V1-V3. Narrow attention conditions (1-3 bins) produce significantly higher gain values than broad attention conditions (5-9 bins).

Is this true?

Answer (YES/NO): NO